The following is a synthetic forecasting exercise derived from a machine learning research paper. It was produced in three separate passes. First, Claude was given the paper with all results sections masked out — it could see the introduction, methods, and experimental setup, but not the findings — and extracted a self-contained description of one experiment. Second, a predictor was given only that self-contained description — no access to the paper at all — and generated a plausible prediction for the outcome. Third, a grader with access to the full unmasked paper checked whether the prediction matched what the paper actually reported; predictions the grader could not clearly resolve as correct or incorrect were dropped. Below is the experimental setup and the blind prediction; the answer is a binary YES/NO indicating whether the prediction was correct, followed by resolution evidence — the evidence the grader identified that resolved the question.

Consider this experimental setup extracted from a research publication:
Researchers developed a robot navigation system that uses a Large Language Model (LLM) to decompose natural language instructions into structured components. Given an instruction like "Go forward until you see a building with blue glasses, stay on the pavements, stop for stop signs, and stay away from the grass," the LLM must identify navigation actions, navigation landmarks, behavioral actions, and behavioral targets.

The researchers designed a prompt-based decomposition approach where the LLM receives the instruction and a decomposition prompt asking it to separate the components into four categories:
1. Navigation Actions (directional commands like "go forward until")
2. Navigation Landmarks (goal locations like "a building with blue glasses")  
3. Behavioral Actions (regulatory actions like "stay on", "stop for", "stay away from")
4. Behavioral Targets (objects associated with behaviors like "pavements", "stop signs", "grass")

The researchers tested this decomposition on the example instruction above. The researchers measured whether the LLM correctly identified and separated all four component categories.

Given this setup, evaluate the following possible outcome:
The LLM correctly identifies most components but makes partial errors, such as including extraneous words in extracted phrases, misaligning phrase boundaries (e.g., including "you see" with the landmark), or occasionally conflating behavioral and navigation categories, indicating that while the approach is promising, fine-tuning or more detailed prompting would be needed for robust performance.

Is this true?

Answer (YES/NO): NO